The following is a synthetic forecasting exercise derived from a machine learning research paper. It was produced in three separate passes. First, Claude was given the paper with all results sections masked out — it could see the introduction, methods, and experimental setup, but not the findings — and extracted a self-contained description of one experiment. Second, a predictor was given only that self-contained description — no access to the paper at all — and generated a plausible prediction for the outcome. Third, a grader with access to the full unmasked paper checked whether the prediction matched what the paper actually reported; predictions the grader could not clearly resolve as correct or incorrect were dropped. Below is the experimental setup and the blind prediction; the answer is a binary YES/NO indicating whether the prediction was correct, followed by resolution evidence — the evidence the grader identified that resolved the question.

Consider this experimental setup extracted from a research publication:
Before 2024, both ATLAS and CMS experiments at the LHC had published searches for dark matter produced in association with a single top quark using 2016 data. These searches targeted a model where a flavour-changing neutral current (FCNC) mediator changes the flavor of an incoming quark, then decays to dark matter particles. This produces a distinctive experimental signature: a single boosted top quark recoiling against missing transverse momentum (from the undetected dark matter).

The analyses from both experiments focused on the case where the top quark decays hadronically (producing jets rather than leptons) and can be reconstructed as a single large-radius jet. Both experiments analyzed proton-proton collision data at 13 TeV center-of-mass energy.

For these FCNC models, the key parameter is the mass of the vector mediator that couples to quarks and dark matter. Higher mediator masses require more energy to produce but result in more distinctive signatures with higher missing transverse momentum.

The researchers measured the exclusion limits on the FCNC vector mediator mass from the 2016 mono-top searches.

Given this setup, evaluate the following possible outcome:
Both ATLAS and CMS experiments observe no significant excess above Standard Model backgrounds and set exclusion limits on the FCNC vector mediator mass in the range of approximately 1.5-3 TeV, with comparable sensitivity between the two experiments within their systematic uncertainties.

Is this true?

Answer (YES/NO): YES